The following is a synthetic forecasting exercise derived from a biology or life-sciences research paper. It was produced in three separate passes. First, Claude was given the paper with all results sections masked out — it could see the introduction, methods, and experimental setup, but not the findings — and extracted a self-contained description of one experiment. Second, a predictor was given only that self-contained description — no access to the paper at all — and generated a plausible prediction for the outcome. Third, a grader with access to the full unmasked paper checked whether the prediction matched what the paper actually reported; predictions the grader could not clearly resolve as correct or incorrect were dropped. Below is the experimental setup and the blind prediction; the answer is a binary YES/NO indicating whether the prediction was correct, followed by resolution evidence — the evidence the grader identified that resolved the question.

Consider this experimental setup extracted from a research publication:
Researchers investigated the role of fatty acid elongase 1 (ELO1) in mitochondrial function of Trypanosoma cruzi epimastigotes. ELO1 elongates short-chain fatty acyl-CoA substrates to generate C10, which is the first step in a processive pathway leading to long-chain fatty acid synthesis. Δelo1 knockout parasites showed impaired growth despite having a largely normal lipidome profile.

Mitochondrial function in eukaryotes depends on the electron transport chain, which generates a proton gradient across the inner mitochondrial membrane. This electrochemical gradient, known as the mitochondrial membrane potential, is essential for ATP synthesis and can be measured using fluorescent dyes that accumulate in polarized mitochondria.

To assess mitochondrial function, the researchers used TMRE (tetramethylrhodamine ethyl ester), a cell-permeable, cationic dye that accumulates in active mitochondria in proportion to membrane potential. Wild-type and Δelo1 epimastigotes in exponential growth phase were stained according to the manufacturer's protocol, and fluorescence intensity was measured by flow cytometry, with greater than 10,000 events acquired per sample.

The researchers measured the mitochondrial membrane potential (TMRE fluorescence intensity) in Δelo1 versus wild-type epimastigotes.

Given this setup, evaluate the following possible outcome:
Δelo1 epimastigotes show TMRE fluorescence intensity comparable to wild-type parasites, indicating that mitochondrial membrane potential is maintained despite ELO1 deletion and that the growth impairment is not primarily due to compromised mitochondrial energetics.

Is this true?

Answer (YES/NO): NO